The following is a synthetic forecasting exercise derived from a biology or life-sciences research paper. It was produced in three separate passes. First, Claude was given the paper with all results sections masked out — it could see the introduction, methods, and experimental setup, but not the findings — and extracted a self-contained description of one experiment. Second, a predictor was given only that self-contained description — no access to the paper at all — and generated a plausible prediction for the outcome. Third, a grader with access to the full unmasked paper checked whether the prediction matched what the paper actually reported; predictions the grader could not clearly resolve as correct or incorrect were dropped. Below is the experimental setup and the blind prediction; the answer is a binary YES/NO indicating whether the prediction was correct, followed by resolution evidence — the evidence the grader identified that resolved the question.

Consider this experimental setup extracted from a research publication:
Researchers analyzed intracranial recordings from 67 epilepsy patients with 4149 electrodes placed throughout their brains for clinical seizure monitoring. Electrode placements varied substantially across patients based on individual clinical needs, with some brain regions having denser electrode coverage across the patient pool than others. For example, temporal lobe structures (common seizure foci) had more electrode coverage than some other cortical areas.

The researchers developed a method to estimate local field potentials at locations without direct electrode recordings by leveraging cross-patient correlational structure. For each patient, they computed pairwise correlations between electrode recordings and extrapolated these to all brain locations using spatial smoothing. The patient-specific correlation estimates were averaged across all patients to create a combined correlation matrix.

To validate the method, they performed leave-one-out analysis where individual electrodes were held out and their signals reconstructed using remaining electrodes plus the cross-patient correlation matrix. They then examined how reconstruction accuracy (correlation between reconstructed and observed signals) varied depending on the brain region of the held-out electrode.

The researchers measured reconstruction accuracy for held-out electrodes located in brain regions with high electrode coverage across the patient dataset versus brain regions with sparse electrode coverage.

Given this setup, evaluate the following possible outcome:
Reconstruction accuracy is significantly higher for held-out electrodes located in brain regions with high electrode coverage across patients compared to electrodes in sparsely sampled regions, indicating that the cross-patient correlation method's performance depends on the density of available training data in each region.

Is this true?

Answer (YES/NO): YES